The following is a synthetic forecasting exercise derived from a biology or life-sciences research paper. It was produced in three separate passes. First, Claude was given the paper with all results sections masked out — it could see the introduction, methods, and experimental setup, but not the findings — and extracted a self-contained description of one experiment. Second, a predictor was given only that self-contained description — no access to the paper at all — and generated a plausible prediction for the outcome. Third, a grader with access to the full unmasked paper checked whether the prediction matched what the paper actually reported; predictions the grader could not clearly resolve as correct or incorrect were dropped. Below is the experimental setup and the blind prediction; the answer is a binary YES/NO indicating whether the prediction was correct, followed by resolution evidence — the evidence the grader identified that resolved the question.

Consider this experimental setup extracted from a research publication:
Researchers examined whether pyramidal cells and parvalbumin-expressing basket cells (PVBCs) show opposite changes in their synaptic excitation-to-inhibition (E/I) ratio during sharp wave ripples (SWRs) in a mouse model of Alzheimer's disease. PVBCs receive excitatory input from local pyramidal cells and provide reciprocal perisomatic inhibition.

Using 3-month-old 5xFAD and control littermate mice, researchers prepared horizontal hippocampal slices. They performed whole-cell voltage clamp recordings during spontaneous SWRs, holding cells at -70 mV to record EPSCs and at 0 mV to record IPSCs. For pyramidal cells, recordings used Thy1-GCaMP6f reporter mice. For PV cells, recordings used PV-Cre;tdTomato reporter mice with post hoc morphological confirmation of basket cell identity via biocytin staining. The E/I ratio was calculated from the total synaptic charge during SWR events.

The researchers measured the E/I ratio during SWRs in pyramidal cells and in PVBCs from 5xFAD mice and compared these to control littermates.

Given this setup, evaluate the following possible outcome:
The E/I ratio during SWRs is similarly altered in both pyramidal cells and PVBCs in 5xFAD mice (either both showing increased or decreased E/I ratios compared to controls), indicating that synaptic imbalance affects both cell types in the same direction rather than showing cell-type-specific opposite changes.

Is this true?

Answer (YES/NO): NO